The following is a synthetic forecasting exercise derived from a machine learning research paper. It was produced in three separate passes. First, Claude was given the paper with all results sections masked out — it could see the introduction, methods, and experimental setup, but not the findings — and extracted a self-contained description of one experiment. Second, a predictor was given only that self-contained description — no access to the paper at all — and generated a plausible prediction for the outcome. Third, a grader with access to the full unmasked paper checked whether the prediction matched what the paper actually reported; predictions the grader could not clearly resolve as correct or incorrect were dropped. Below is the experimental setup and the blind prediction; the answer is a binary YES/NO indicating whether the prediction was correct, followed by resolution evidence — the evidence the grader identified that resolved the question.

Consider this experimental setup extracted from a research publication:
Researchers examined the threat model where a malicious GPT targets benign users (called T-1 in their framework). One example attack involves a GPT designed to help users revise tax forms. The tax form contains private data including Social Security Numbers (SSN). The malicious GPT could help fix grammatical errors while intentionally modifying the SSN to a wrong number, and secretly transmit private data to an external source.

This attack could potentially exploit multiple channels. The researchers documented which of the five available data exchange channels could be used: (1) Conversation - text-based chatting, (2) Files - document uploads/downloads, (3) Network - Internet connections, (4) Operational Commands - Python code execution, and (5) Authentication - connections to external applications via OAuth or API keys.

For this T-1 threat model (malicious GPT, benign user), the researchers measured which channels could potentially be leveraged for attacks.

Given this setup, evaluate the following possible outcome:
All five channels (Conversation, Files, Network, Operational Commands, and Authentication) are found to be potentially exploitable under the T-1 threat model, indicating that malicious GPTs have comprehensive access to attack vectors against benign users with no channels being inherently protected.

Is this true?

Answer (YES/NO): YES